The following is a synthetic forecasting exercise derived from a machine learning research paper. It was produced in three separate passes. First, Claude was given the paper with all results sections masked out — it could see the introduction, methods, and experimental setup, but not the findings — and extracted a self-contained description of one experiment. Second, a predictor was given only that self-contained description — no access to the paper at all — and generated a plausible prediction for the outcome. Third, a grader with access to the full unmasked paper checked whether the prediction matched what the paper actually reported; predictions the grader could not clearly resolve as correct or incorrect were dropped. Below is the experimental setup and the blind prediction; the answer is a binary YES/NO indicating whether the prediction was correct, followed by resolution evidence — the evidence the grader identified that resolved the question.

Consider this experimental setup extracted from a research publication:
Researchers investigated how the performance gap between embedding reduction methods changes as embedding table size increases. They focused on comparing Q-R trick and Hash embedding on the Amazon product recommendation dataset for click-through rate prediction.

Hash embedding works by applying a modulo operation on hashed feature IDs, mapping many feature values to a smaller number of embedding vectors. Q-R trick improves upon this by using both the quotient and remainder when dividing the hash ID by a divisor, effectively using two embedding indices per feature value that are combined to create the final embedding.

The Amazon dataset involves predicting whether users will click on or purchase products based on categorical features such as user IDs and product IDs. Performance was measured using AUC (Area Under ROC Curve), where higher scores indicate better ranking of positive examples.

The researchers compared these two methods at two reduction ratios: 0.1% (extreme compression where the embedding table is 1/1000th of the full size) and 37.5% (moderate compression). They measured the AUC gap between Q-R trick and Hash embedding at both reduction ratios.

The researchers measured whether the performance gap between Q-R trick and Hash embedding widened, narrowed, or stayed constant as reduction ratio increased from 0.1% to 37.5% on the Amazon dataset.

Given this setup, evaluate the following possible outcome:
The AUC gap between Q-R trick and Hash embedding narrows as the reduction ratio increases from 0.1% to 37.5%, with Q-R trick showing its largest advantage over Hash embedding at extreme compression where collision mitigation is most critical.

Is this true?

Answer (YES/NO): YES